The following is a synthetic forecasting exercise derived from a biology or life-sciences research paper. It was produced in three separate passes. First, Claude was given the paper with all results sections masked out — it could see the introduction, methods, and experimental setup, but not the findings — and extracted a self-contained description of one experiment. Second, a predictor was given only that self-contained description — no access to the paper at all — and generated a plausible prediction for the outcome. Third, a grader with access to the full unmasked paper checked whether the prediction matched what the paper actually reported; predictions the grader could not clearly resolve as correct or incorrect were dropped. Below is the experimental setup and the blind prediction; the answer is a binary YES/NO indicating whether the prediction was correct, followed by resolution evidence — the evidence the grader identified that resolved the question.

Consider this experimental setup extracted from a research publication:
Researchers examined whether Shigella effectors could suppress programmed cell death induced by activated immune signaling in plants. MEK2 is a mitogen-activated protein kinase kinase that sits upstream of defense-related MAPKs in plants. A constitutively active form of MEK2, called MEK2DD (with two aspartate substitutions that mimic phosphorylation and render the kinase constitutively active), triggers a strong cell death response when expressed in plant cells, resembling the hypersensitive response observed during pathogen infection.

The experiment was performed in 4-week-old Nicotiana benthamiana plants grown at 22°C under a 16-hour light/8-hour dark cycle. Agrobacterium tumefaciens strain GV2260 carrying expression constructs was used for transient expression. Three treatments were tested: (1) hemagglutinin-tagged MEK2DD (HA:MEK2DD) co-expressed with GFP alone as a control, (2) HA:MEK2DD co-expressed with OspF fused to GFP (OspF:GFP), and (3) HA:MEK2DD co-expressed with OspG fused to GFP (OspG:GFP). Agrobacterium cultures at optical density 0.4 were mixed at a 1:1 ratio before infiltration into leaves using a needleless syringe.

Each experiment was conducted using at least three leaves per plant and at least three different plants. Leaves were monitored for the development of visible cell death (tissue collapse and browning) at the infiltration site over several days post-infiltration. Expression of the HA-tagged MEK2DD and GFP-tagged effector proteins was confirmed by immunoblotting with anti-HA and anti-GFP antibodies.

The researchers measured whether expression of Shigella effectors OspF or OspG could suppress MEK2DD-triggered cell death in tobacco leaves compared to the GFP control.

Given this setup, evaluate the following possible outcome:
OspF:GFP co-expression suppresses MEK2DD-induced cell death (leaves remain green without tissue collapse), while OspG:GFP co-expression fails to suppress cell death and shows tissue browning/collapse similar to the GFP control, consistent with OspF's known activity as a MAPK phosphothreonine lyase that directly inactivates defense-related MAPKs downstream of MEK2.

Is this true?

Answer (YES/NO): YES